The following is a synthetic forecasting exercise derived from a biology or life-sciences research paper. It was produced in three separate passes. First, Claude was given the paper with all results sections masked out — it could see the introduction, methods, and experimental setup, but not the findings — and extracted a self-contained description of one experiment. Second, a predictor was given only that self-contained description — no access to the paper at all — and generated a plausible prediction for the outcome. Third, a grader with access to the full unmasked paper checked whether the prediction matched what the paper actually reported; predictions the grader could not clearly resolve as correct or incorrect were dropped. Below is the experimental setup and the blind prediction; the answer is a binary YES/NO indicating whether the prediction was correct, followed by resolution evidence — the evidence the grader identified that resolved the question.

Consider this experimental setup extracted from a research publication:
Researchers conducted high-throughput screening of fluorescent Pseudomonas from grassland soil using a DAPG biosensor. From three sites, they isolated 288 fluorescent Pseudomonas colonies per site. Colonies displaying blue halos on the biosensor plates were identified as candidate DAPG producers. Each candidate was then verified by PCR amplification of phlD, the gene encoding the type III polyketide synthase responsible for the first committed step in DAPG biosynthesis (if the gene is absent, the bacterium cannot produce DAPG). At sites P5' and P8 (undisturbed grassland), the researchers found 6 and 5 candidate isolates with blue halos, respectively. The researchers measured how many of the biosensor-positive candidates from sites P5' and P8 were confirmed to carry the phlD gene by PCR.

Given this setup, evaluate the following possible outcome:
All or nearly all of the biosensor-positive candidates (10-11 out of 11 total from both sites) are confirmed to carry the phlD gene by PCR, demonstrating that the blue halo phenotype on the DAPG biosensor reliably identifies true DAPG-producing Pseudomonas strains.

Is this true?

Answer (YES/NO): NO